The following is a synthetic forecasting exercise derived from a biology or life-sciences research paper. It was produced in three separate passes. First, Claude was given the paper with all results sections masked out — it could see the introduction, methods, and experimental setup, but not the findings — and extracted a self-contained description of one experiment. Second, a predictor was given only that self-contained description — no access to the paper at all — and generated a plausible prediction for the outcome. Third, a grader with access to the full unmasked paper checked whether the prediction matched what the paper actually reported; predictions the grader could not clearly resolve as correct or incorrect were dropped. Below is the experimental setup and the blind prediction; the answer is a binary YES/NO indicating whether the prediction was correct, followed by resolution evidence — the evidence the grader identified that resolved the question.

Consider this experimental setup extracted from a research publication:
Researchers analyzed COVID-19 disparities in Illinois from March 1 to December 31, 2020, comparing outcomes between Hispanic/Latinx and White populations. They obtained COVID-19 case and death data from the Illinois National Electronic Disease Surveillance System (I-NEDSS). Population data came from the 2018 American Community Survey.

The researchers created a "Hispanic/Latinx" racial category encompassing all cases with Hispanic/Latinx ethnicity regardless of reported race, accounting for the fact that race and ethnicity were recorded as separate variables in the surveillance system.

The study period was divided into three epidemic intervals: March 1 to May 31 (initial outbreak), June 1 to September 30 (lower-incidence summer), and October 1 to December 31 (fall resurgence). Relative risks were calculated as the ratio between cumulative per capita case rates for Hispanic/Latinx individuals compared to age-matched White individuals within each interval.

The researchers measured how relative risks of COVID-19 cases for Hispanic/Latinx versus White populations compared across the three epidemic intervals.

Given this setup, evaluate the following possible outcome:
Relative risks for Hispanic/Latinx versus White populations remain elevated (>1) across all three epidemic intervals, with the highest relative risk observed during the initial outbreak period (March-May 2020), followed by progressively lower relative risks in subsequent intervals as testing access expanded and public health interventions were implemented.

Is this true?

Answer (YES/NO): YES